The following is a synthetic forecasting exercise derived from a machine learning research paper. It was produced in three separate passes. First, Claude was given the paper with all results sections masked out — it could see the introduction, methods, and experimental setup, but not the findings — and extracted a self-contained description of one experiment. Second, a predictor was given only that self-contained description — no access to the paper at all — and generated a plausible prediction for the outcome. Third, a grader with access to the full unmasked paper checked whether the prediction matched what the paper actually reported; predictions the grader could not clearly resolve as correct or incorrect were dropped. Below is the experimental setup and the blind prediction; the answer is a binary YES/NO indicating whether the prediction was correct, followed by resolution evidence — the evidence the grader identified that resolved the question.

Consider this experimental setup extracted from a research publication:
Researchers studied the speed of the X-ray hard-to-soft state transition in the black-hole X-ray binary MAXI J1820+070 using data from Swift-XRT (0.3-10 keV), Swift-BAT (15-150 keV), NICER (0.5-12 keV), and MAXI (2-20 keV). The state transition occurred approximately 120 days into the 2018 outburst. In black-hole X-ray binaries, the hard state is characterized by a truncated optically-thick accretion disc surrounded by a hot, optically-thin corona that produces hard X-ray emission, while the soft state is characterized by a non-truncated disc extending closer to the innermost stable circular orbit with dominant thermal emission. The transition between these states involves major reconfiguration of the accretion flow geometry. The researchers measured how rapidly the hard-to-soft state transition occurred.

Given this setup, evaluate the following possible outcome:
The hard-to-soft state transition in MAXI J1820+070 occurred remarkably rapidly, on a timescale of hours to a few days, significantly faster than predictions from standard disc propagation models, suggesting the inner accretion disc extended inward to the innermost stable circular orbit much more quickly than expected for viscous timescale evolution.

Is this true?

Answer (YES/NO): YES